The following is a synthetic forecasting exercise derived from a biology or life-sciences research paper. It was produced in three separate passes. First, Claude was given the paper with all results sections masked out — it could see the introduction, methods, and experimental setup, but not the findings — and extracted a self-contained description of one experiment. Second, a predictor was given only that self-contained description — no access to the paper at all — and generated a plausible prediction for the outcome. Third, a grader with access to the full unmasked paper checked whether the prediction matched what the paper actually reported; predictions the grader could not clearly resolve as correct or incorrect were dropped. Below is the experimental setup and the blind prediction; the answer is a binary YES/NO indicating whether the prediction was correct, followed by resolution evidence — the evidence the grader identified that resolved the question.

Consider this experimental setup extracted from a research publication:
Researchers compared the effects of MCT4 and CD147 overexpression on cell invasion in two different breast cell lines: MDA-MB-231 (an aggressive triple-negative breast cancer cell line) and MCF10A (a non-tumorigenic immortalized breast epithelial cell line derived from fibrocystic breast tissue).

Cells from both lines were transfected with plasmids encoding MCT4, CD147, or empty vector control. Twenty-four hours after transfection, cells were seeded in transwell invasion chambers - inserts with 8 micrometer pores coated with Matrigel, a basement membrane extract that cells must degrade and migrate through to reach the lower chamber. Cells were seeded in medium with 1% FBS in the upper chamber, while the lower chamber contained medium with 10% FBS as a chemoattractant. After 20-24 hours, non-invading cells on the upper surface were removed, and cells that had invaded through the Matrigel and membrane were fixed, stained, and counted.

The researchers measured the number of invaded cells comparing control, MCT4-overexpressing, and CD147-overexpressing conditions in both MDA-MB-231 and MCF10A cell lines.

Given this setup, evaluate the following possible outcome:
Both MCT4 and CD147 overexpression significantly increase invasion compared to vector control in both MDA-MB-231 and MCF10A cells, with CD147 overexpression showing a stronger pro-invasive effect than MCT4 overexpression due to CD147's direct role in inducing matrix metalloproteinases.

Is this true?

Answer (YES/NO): NO